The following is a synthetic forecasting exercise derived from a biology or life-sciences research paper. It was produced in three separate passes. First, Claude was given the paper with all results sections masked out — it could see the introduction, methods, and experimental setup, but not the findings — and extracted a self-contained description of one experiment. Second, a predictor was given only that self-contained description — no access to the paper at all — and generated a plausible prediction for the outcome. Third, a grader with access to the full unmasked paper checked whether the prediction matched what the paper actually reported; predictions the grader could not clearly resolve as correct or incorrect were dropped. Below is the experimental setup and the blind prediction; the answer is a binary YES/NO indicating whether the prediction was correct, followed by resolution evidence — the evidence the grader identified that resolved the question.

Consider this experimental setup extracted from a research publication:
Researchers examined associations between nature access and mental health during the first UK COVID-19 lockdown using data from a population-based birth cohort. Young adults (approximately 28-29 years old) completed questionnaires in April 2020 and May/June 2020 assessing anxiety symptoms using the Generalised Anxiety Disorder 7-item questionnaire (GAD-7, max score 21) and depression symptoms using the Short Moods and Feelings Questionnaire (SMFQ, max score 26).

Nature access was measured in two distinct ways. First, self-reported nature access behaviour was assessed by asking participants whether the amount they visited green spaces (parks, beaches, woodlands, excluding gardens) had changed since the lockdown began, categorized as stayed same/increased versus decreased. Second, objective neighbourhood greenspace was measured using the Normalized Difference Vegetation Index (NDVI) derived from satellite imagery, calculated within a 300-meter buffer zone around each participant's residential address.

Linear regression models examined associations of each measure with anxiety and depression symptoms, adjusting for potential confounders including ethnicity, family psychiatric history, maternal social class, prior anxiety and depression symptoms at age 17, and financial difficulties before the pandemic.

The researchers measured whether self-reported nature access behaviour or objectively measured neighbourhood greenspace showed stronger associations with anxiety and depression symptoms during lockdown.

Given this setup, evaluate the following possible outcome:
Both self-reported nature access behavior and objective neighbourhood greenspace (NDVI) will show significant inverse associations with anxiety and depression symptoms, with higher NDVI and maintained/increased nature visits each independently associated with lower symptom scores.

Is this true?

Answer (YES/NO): NO